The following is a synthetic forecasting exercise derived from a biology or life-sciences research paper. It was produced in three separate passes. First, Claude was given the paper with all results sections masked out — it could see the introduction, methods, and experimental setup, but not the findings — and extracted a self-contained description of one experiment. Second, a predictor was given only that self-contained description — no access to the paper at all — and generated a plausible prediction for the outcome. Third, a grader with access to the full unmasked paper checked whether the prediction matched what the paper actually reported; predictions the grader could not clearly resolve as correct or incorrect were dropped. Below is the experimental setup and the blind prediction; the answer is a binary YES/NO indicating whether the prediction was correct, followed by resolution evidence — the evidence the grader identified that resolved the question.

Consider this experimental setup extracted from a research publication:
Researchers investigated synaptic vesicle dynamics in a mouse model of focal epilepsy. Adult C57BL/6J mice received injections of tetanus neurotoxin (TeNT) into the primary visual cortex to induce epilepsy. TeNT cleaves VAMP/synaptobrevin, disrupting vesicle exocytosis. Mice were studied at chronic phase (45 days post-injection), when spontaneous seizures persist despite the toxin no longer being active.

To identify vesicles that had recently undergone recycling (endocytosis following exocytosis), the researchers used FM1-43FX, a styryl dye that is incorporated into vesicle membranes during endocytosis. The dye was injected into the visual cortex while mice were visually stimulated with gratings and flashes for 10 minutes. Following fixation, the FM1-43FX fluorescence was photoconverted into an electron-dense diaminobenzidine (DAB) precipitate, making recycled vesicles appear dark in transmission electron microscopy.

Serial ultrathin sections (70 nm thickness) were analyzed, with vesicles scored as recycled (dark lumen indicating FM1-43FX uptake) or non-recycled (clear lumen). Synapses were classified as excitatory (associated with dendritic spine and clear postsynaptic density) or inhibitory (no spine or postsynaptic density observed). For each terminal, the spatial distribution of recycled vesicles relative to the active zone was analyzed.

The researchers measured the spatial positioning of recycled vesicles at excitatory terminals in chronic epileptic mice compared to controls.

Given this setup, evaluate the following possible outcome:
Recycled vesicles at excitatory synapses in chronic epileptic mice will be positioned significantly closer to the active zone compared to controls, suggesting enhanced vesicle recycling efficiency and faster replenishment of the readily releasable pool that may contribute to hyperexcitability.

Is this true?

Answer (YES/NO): NO